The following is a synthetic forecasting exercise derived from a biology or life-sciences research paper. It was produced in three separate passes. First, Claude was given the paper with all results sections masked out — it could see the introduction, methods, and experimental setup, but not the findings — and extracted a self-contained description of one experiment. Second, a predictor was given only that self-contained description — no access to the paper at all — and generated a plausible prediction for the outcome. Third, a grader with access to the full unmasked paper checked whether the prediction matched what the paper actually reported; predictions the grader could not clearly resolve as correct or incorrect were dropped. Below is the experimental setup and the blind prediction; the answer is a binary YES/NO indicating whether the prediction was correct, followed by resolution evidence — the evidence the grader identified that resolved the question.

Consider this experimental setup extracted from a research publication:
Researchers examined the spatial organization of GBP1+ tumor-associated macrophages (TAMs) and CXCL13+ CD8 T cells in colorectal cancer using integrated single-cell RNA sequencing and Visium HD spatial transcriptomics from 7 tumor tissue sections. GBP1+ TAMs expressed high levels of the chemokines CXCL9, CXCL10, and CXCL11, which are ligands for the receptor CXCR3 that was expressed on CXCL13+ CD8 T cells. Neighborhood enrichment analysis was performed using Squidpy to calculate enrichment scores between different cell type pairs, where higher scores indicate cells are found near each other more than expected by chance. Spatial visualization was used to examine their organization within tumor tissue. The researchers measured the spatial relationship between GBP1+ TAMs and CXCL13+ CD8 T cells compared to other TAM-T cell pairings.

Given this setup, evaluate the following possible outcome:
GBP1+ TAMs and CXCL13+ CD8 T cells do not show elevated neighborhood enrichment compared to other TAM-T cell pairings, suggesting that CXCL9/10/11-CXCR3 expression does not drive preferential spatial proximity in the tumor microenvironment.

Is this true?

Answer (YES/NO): NO